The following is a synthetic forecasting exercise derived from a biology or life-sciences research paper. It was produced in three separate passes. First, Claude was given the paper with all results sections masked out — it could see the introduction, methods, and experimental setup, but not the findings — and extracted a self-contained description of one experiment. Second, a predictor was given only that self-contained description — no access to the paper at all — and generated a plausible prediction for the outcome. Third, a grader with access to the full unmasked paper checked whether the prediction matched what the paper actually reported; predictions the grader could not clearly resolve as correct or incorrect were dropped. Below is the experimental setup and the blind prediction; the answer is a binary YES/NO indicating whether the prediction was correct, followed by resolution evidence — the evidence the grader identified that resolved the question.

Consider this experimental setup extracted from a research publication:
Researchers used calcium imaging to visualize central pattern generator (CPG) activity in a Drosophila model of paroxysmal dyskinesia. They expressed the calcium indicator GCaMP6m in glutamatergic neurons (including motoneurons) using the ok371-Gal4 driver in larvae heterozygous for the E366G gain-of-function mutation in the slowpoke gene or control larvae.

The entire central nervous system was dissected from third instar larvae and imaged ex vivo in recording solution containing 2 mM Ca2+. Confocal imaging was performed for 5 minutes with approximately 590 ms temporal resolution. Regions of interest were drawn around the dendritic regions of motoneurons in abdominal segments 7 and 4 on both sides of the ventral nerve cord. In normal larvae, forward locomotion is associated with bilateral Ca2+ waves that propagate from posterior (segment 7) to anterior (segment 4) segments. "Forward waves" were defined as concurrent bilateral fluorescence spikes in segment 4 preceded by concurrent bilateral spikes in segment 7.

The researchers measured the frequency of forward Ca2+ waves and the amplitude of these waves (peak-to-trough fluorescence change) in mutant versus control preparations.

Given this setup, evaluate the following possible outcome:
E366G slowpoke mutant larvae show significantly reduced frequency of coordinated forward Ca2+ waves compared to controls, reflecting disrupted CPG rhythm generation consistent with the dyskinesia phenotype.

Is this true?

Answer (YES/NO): YES